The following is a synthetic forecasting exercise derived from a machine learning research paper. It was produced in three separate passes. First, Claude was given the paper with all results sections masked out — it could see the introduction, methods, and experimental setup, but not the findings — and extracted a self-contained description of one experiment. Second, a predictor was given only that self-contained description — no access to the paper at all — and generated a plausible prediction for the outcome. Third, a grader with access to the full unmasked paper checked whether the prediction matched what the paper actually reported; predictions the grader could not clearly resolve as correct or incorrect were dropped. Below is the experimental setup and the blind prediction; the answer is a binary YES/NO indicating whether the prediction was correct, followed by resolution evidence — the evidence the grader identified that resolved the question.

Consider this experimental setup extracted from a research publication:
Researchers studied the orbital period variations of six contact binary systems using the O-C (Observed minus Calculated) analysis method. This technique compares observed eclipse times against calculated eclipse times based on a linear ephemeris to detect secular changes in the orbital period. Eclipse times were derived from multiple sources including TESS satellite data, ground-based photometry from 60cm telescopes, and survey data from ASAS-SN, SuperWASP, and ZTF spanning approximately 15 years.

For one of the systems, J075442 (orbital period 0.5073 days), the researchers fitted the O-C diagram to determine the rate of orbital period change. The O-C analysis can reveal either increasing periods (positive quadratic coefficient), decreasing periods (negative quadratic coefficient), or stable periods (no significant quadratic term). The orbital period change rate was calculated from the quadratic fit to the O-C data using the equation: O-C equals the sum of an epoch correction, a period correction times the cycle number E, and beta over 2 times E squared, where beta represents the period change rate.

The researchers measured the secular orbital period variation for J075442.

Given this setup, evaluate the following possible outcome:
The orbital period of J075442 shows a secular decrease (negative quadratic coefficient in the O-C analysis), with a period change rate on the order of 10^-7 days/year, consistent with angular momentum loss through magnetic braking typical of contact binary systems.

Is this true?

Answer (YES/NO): NO